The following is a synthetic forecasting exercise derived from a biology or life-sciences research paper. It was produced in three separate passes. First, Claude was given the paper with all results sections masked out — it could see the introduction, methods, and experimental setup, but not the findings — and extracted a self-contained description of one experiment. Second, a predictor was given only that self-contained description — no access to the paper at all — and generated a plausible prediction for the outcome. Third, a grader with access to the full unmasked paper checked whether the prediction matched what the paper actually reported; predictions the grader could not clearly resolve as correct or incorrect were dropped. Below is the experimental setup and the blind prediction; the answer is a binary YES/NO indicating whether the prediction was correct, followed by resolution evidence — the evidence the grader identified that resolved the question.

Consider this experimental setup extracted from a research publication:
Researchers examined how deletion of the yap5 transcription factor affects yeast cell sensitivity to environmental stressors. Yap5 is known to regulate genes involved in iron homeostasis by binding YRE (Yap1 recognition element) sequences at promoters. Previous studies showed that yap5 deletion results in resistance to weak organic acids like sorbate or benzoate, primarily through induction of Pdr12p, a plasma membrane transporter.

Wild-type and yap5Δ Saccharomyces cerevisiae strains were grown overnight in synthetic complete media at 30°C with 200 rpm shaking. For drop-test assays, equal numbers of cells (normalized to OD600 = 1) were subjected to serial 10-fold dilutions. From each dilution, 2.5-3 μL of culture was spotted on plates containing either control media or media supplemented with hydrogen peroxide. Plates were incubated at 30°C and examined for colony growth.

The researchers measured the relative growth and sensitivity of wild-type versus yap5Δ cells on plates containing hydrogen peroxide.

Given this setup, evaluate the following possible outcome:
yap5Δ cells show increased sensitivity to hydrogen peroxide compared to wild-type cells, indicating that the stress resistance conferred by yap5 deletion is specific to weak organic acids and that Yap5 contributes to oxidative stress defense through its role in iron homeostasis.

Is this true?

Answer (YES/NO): NO